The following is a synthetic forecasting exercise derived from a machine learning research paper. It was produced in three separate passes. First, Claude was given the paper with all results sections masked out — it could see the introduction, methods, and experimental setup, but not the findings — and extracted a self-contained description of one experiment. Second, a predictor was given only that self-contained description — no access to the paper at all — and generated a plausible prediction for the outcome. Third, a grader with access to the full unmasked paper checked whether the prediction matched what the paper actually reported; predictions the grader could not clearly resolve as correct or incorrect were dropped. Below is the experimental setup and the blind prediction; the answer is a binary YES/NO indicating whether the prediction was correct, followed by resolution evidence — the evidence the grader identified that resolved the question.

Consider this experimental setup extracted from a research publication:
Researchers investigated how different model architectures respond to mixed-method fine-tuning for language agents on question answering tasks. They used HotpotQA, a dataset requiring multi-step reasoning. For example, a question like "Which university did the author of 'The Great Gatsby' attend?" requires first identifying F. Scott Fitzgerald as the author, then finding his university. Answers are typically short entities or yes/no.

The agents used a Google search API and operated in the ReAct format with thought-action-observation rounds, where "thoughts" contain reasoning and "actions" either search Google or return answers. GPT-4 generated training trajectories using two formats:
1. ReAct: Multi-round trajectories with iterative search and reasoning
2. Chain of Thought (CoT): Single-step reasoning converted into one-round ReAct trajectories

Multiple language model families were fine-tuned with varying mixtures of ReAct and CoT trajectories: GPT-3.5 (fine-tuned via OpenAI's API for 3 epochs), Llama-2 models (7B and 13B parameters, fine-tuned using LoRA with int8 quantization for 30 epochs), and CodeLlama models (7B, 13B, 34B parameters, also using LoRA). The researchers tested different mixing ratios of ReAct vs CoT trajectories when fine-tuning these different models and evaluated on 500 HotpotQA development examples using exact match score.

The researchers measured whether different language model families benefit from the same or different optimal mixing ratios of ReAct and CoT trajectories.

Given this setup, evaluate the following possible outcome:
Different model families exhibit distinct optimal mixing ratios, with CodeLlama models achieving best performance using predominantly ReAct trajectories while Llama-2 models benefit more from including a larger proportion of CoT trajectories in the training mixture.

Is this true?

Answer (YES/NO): YES